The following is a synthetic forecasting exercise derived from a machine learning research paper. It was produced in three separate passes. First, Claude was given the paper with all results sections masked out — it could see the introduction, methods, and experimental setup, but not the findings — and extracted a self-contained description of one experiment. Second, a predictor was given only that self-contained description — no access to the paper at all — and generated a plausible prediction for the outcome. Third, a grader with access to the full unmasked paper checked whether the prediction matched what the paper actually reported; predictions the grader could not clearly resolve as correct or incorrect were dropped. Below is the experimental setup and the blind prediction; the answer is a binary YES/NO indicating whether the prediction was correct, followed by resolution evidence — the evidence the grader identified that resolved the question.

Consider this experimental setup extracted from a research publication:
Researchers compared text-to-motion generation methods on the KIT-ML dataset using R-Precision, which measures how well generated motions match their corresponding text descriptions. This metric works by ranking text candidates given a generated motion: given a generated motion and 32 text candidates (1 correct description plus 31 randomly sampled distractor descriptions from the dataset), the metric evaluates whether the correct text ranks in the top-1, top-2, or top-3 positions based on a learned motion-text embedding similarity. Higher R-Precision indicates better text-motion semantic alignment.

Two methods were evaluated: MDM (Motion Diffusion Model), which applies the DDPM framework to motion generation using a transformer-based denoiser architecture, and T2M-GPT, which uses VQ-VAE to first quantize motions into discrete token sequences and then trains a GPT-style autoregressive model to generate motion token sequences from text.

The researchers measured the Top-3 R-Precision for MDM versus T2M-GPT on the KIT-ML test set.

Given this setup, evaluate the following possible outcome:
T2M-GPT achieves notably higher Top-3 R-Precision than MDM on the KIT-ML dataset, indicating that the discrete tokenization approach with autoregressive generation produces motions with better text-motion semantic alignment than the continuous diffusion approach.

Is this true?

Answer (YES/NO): YES